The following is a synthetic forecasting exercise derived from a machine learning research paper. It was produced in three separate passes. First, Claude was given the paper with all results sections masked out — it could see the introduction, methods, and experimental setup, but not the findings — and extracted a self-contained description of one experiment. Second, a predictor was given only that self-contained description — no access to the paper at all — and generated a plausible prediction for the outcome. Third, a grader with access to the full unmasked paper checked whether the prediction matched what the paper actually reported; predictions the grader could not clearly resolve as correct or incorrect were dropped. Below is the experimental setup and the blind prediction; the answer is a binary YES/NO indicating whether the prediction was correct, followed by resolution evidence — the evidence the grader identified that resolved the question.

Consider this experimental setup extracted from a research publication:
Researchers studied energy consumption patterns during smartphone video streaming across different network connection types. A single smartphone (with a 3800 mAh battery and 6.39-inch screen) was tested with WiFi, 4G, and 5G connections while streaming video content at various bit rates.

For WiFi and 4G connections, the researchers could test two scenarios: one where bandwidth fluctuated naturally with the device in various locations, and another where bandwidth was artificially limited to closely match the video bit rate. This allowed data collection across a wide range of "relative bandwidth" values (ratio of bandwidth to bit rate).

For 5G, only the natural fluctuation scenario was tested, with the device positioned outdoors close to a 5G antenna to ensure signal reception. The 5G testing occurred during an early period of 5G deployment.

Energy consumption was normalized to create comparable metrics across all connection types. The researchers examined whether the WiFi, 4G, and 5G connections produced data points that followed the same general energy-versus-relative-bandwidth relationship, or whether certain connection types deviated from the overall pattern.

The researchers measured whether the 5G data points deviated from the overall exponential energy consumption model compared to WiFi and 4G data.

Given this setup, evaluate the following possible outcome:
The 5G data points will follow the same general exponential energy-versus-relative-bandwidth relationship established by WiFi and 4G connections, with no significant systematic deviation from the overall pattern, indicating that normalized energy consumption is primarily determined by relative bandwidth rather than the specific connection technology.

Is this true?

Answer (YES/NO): NO